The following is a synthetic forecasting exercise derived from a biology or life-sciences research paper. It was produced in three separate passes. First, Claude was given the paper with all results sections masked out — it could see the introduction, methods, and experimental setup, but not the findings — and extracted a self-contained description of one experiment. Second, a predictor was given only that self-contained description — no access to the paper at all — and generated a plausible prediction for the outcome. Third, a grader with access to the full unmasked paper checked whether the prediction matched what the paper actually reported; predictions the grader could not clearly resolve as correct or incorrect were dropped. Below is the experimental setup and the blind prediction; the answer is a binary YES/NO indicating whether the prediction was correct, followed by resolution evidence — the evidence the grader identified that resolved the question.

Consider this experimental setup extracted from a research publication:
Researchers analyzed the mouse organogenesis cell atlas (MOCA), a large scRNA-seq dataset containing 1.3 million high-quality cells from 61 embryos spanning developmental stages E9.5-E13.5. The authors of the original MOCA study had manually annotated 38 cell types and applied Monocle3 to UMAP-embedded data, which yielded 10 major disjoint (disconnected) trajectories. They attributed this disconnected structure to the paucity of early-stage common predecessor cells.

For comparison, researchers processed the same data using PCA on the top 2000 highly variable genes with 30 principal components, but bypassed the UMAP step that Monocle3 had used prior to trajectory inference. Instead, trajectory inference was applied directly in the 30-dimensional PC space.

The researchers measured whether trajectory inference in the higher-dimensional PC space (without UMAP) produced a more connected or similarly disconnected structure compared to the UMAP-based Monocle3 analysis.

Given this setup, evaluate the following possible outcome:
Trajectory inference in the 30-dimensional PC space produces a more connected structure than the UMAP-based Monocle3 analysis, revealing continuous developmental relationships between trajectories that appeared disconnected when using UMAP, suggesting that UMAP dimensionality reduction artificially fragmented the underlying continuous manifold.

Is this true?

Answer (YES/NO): YES